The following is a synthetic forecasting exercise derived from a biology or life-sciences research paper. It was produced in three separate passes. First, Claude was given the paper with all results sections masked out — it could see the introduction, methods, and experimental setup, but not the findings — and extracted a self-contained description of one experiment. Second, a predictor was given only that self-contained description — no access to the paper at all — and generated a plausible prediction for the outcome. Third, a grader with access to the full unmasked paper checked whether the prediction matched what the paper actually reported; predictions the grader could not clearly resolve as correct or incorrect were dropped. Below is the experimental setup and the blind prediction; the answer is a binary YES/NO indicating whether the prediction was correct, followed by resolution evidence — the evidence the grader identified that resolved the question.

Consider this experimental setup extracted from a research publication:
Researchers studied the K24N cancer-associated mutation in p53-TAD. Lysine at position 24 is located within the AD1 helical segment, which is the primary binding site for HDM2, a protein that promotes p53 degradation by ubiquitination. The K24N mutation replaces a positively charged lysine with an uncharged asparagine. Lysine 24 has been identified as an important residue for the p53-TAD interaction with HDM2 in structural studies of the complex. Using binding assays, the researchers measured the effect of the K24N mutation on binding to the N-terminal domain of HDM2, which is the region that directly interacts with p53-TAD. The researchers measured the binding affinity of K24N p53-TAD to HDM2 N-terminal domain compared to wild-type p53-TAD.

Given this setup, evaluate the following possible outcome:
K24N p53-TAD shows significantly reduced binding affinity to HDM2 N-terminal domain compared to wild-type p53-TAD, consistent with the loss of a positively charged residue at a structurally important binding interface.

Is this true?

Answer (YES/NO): NO